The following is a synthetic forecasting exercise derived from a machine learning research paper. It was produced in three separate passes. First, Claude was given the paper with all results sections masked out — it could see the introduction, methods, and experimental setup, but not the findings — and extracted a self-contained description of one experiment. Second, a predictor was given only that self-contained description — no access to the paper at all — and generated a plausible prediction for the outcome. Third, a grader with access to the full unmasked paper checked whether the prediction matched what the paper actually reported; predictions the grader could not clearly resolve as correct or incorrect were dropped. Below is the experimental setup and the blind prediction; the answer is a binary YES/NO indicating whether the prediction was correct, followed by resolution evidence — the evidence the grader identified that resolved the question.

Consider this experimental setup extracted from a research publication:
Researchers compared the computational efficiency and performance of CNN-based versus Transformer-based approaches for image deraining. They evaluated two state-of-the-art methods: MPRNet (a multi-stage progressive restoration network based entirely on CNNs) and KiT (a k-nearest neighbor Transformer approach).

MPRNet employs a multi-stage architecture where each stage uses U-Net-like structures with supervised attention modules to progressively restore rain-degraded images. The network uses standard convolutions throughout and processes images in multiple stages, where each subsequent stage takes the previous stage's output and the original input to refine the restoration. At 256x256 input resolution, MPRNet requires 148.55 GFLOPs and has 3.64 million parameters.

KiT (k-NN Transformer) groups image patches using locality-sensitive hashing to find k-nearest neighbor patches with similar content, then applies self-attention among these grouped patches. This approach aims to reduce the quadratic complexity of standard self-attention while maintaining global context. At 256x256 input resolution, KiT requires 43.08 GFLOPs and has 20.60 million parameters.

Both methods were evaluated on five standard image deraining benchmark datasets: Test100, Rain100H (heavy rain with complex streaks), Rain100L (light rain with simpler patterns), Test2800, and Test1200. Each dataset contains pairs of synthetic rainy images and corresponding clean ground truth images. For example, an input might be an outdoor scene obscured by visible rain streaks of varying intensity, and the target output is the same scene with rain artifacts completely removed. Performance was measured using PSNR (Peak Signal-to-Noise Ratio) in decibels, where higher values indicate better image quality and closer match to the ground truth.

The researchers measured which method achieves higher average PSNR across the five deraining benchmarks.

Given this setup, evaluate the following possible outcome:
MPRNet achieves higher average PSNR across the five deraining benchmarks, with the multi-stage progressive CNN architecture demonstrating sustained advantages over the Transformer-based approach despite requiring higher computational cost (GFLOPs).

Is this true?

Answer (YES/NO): NO